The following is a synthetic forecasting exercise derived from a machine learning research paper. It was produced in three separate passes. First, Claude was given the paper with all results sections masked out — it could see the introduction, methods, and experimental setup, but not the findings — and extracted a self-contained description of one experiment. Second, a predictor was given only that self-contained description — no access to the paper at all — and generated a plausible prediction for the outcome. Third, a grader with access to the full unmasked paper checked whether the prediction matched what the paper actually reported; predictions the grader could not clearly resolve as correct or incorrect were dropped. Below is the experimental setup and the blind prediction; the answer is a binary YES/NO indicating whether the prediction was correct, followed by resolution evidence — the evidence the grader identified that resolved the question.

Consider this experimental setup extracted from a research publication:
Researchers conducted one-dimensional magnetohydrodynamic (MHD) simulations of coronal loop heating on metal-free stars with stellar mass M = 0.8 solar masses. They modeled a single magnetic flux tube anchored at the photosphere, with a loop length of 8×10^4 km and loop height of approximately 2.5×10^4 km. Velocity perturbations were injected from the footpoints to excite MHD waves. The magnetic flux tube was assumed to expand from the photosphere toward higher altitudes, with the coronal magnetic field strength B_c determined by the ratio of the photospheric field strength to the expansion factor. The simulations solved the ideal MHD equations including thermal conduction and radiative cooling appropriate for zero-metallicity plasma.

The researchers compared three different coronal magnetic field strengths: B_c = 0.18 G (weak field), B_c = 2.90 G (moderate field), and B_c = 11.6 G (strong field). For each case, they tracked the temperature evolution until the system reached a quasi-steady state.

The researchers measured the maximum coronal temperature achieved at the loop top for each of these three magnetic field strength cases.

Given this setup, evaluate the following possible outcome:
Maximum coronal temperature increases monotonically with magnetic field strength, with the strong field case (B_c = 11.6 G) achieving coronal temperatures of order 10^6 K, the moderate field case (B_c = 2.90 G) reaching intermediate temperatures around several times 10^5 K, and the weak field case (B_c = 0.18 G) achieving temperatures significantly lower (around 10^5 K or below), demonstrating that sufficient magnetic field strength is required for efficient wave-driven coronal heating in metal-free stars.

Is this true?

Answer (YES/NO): NO